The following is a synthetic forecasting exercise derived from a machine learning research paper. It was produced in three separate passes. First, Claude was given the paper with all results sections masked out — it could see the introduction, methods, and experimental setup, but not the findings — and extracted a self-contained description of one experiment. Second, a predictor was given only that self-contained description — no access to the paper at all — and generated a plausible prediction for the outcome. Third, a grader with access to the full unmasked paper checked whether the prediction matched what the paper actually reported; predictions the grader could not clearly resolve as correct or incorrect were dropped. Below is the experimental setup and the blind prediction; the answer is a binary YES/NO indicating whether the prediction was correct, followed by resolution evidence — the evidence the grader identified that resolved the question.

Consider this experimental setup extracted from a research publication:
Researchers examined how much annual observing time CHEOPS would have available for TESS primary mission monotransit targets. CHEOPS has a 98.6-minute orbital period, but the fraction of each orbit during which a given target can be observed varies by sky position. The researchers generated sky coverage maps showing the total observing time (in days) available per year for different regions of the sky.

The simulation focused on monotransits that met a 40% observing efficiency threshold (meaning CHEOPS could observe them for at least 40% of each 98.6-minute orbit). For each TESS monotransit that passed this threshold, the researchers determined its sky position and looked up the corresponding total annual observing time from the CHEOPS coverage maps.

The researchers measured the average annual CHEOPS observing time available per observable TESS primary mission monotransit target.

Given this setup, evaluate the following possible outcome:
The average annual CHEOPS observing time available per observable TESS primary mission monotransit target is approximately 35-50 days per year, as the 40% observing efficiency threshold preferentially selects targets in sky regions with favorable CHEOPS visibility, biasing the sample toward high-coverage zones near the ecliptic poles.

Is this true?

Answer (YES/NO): NO